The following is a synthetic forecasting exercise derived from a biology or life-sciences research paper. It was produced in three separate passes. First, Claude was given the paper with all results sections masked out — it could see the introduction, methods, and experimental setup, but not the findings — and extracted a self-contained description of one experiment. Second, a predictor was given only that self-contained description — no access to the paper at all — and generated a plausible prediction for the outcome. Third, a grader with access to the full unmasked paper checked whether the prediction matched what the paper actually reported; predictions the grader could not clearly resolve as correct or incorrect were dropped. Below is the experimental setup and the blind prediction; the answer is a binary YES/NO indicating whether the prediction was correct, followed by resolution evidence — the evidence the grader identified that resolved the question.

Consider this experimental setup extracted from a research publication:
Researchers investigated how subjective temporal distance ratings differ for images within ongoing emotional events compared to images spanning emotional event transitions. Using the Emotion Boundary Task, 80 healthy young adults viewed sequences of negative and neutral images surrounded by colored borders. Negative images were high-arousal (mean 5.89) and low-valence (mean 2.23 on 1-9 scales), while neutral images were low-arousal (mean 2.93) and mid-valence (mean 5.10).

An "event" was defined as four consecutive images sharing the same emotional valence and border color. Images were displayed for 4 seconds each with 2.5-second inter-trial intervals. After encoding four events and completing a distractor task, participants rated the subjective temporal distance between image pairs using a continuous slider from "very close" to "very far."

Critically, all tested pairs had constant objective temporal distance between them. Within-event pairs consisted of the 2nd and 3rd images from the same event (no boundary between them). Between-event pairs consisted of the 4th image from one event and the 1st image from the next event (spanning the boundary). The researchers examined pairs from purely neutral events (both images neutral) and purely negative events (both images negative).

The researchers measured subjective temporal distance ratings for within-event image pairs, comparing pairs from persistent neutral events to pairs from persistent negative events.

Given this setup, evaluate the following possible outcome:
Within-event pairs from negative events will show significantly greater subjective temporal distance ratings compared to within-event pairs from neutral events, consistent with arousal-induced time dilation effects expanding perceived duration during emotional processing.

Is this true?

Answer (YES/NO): NO